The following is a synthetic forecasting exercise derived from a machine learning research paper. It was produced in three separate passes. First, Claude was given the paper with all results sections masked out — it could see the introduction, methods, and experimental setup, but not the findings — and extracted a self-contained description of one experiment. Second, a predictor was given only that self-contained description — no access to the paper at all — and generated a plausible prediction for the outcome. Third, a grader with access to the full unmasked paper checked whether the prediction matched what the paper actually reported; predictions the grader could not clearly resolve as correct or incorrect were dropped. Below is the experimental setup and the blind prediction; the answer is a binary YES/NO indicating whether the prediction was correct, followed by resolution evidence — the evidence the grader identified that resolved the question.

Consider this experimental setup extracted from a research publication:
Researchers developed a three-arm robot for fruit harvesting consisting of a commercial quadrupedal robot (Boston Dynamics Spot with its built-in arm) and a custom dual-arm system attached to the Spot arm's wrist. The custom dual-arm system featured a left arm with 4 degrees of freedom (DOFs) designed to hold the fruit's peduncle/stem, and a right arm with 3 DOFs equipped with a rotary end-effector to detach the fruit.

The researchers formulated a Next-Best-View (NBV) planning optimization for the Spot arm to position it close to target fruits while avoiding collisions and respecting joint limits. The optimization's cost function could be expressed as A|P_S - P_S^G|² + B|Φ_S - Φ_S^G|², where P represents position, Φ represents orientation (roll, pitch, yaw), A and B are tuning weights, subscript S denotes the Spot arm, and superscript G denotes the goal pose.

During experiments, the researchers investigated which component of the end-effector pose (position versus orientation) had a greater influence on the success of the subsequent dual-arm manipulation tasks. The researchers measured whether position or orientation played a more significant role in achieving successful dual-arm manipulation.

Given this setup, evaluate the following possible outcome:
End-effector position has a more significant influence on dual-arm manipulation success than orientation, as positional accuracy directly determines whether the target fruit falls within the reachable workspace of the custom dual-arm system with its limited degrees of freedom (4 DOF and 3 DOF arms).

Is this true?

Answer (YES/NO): NO